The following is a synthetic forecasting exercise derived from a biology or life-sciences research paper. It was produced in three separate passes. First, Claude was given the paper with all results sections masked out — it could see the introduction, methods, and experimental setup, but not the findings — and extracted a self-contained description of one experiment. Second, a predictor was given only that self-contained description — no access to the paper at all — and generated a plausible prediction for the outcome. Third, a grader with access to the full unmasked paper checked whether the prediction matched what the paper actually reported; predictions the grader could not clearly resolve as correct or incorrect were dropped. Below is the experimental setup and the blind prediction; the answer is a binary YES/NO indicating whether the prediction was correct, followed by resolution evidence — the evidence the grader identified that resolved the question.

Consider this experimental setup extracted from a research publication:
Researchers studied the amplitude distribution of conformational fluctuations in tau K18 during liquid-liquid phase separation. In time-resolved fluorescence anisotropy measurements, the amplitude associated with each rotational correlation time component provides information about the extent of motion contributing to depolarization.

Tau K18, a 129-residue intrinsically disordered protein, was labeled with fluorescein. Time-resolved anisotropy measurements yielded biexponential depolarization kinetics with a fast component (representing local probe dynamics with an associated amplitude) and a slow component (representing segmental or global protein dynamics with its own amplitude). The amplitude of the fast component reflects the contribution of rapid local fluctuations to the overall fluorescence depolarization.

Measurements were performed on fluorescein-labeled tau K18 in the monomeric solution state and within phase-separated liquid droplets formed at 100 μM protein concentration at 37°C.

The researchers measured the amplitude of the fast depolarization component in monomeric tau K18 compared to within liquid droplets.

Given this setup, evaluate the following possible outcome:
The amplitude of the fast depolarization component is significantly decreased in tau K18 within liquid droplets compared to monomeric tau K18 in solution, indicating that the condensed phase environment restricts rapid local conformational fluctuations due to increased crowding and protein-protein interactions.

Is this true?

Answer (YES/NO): NO